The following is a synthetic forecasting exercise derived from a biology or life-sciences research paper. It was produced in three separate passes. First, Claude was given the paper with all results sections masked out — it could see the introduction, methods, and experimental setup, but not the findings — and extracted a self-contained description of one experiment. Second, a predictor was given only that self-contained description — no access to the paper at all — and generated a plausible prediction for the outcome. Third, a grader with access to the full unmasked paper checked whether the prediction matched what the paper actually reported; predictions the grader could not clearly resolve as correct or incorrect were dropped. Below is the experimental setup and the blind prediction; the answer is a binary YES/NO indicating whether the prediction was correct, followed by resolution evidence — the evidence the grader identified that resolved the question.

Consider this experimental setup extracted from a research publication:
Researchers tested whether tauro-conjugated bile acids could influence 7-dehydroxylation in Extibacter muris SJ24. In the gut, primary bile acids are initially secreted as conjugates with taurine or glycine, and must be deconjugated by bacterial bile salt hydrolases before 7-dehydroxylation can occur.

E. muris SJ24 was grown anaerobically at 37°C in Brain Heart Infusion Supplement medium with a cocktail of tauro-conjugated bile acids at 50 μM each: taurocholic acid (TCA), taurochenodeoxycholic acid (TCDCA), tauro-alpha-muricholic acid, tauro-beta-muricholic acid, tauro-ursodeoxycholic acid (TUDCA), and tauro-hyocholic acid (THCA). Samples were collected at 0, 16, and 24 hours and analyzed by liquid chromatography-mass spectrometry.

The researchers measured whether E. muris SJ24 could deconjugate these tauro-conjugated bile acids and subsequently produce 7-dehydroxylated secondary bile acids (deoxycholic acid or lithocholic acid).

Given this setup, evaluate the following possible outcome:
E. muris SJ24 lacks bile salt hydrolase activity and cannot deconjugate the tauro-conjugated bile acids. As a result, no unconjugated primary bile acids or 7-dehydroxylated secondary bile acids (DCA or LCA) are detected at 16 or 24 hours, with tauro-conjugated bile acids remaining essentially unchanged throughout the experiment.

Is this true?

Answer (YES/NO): YES